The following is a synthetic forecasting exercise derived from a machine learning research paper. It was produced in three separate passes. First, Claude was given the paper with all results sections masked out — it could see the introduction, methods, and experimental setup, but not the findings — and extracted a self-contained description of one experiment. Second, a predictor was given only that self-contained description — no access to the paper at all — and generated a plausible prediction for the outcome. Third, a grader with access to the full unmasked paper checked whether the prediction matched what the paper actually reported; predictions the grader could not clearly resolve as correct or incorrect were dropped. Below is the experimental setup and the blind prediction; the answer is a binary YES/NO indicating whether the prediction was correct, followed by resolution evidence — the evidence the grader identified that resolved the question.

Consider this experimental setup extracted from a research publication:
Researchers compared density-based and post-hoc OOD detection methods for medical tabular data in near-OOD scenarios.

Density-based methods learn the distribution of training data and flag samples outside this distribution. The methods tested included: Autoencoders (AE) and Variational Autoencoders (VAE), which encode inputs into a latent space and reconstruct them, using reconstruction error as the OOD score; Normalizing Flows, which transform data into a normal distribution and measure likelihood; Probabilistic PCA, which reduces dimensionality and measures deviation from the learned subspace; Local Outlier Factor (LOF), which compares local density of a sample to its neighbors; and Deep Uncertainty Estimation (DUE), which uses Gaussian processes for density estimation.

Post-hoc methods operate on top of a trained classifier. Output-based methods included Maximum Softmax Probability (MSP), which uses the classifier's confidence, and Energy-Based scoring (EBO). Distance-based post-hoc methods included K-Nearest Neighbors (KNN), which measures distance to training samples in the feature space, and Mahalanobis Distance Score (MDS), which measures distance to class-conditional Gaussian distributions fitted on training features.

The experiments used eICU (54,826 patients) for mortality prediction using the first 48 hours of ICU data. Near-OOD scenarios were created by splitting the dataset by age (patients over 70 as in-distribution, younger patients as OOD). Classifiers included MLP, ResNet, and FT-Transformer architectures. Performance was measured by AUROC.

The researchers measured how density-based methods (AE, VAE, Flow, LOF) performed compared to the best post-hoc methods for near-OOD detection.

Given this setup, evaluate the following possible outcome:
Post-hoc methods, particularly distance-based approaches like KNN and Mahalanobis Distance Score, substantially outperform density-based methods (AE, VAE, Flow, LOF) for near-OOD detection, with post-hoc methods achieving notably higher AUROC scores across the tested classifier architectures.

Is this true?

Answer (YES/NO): NO